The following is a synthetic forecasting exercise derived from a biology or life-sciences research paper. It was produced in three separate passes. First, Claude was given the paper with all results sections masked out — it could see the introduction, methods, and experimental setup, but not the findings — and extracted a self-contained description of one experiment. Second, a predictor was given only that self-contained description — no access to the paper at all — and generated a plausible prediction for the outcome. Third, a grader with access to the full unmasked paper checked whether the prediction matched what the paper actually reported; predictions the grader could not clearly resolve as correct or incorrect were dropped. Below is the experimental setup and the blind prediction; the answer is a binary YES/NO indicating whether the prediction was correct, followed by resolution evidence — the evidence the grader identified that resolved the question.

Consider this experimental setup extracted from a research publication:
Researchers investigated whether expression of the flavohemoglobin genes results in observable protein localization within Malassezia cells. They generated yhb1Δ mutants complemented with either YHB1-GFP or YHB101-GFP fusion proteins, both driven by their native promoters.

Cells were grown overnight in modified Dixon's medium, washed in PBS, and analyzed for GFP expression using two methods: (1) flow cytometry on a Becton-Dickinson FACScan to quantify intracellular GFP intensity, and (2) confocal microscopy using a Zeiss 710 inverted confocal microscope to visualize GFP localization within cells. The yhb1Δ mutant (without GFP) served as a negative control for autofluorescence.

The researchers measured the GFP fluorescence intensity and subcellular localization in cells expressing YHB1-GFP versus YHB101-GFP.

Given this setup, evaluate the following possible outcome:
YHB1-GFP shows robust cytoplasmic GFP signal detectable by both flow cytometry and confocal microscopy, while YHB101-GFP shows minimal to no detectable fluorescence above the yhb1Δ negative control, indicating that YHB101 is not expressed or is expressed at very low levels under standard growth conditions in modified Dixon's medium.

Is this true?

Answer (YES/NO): NO